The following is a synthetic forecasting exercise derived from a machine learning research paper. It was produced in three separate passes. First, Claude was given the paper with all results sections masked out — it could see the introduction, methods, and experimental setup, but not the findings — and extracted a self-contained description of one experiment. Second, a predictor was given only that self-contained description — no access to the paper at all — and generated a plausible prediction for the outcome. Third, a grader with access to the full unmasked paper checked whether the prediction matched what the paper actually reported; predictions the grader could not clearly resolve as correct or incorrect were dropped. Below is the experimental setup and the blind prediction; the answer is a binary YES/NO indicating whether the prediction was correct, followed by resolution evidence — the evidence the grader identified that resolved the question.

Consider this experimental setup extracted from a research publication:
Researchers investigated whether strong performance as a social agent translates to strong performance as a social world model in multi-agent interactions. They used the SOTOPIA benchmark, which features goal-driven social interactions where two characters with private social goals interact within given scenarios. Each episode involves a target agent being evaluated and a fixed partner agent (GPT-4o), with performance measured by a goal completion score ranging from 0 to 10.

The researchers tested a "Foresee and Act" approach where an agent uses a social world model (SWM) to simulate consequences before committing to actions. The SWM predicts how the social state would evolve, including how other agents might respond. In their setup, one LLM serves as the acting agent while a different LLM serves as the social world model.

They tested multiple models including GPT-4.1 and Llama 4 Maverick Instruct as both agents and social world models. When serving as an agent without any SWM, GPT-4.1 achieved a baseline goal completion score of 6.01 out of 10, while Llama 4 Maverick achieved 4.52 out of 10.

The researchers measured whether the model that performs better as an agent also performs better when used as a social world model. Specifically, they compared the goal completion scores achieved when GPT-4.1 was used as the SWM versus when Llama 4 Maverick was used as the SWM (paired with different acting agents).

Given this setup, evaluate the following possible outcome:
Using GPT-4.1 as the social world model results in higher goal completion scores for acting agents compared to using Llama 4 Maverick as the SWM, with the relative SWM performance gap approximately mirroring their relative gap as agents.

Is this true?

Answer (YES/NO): NO